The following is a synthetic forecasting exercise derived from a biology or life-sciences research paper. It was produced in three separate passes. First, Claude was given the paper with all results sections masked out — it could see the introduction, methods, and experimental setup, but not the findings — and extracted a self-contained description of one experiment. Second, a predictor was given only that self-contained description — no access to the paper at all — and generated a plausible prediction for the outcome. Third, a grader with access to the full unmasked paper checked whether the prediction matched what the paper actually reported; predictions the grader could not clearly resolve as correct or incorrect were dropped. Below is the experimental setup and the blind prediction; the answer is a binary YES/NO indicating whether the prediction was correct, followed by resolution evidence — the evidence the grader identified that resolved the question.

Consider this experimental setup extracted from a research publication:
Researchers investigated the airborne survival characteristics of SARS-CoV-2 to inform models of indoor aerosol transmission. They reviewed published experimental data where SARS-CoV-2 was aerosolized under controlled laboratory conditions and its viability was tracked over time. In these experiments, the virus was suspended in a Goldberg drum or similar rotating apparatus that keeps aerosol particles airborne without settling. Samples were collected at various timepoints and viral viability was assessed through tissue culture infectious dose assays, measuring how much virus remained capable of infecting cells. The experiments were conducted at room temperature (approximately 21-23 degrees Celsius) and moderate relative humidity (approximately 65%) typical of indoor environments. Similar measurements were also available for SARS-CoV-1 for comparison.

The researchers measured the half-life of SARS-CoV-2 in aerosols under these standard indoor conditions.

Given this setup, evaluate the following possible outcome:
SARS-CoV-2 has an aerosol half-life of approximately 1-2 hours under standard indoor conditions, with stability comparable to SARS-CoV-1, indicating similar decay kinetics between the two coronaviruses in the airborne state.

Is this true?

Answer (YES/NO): YES